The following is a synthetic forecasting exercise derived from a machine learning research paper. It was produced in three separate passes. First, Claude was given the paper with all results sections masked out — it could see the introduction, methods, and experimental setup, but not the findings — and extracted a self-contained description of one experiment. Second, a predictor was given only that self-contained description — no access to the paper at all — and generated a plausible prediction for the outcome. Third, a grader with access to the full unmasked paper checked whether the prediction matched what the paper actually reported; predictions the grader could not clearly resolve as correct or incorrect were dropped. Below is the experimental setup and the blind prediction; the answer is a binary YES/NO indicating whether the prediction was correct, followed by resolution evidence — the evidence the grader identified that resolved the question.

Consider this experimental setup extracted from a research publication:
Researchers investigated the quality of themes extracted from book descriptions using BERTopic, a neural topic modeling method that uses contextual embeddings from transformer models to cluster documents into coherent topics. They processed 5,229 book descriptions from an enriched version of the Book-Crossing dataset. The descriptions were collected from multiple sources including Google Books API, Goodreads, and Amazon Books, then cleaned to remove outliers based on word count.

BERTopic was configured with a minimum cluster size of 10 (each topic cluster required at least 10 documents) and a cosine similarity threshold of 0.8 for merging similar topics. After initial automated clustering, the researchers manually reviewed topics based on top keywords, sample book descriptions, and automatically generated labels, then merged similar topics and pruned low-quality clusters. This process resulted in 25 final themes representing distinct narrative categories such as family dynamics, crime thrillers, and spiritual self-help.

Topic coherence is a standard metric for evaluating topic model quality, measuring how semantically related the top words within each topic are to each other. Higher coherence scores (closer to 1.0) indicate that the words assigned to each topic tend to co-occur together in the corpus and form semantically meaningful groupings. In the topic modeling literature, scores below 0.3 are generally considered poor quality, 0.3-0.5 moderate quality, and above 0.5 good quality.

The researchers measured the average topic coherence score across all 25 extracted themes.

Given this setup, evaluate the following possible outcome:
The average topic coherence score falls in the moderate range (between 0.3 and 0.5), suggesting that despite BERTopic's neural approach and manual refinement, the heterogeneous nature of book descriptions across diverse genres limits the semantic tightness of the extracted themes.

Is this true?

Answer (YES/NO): NO